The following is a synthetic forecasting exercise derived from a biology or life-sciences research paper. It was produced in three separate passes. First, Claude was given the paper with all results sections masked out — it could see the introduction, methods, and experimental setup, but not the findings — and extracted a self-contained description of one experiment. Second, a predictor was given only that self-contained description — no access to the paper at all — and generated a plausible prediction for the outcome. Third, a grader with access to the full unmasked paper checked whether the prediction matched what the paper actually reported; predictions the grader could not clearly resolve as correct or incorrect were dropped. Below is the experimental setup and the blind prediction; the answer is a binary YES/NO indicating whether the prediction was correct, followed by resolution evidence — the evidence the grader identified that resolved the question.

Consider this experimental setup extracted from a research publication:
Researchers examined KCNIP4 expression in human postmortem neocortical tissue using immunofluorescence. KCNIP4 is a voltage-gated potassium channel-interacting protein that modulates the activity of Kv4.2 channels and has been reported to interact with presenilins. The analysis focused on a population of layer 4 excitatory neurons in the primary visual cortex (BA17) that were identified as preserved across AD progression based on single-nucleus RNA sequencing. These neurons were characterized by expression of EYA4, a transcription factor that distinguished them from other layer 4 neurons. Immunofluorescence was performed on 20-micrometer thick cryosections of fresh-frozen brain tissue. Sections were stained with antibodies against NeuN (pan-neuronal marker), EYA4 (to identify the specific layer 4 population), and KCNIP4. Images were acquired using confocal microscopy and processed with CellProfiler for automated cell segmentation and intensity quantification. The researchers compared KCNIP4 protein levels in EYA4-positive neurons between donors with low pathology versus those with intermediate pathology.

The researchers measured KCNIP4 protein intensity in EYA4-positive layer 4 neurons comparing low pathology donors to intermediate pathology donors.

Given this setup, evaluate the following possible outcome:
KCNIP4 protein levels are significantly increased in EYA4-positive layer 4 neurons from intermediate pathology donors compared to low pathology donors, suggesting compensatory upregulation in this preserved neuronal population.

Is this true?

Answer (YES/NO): YES